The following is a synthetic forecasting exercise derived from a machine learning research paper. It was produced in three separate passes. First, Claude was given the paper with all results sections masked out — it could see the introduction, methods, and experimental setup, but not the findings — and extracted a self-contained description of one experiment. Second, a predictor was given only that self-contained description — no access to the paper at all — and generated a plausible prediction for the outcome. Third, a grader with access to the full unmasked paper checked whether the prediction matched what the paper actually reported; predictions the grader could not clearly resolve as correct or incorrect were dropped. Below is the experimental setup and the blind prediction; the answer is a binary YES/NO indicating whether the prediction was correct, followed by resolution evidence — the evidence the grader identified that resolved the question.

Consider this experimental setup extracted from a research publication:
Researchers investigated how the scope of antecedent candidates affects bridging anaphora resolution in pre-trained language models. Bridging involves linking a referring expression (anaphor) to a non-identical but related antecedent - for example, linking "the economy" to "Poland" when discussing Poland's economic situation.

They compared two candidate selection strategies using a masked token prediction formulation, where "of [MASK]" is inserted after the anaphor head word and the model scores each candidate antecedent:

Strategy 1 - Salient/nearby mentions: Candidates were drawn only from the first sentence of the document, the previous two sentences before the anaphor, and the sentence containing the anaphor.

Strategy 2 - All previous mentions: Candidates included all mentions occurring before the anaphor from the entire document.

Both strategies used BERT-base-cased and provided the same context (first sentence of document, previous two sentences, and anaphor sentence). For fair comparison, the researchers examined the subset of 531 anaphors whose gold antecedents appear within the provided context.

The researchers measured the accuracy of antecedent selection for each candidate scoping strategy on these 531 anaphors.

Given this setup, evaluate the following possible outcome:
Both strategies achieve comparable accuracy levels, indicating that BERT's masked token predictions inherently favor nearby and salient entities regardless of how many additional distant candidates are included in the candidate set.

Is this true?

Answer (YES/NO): NO